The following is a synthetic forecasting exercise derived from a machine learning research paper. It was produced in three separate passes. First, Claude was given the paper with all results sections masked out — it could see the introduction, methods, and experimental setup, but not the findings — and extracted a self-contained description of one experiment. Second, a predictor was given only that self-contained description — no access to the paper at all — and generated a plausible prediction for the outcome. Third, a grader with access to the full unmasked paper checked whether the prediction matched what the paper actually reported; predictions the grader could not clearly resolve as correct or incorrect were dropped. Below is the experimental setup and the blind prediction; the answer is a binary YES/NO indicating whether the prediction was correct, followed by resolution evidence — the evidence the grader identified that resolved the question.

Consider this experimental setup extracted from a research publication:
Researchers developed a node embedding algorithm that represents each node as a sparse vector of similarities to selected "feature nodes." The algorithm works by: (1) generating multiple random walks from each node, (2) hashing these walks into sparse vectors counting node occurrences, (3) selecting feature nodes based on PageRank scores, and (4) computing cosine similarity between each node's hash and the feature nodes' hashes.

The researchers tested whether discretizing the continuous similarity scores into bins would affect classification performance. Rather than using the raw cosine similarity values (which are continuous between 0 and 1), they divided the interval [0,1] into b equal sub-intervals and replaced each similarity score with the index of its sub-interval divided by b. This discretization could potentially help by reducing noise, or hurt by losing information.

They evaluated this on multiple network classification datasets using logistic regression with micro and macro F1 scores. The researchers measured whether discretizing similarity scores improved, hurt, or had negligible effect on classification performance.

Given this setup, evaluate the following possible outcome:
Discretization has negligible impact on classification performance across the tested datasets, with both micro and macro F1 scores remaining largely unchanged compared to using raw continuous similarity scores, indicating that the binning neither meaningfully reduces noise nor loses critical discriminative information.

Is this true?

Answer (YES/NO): NO